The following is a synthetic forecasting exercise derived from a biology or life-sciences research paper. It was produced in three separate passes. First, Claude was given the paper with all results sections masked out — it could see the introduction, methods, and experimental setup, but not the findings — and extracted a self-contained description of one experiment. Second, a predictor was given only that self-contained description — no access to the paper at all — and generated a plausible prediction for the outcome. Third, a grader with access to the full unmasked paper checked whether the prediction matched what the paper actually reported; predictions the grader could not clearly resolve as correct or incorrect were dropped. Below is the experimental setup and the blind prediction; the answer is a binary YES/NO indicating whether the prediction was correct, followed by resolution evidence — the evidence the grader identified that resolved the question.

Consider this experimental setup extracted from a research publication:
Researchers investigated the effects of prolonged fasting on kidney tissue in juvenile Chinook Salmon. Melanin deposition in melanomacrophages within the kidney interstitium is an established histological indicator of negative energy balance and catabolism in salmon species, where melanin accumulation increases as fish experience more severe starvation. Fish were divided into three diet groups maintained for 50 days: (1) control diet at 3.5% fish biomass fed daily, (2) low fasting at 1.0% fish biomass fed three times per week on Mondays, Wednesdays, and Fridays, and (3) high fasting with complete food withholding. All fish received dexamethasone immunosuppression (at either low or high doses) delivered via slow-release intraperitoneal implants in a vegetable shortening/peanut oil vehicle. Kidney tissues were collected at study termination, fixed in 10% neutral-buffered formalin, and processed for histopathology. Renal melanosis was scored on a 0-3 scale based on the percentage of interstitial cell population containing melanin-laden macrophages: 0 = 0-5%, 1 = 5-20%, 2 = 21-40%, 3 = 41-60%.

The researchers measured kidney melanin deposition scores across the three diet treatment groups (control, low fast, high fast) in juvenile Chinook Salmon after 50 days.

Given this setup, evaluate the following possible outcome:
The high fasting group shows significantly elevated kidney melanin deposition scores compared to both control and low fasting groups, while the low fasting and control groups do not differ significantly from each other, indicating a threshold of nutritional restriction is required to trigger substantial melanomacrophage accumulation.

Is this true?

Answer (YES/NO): NO